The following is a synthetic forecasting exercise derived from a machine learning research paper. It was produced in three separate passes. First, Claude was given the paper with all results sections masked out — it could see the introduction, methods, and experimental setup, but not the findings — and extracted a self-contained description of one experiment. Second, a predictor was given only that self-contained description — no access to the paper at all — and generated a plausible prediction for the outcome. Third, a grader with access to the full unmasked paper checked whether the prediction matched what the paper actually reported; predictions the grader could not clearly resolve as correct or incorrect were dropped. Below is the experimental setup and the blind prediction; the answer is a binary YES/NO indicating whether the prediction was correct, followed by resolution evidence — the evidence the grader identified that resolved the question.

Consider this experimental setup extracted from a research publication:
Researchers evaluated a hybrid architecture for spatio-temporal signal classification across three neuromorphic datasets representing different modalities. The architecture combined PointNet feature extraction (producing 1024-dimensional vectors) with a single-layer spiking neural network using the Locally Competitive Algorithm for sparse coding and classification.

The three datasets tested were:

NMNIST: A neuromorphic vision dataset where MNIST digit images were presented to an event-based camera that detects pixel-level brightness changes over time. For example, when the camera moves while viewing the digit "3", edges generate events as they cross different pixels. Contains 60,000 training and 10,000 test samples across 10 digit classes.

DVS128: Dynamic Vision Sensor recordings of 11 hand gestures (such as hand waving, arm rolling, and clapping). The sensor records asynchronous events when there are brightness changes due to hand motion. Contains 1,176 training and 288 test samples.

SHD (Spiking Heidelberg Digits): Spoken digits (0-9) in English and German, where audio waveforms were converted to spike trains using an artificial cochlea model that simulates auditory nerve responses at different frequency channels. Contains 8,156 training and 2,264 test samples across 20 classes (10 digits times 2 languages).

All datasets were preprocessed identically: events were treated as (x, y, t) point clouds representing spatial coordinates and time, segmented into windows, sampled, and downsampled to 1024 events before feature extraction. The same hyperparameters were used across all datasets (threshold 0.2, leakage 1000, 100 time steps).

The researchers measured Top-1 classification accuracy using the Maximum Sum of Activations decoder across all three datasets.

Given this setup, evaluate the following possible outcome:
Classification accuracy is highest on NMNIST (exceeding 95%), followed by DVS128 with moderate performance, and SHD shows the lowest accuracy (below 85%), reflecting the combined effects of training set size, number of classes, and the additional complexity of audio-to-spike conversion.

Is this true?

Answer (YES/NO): YES